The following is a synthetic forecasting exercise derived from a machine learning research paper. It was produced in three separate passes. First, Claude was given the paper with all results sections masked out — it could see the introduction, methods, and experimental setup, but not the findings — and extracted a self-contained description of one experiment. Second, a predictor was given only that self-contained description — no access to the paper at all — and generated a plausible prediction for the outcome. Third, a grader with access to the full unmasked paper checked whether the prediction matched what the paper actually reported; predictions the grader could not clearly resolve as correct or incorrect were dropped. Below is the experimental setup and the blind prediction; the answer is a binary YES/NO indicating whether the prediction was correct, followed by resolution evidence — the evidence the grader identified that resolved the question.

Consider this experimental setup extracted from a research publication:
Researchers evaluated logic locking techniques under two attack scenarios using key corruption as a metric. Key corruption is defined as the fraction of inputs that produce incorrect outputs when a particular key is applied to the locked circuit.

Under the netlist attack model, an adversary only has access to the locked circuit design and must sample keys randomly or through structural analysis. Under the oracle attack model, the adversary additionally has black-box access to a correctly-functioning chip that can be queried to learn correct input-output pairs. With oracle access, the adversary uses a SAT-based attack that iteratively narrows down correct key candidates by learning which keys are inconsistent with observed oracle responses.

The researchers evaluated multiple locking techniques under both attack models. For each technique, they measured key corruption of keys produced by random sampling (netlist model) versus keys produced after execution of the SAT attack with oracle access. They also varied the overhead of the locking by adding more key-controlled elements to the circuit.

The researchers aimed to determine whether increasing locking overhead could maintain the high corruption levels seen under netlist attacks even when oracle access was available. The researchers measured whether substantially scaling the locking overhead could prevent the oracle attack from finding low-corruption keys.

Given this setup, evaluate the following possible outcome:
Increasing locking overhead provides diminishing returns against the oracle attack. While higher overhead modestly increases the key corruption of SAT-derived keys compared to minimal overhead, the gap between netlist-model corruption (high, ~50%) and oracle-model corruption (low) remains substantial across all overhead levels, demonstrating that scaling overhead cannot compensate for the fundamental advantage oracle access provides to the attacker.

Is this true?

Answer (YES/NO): YES